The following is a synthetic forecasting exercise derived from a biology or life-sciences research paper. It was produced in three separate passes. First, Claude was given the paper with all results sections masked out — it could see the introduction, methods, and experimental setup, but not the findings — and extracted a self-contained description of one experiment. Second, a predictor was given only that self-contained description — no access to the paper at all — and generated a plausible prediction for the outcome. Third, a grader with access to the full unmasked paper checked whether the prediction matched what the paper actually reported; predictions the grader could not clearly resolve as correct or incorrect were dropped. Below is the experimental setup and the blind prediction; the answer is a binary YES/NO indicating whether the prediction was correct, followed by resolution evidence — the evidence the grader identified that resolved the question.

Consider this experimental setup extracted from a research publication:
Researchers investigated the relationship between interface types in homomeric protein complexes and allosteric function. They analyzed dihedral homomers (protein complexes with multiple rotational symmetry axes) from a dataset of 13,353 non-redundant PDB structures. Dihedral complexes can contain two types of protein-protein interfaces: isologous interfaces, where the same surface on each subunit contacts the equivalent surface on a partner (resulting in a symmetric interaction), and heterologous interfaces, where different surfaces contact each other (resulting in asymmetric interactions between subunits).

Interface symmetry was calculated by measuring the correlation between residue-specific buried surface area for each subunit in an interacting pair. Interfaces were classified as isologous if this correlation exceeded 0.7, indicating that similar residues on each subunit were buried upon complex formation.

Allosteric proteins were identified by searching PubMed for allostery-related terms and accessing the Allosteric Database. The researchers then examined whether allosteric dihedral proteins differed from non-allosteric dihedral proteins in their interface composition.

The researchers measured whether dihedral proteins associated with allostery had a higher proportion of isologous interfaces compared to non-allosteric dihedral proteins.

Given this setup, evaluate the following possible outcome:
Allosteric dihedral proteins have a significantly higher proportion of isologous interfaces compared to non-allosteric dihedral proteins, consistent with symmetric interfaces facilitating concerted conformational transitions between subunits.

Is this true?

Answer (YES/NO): YES